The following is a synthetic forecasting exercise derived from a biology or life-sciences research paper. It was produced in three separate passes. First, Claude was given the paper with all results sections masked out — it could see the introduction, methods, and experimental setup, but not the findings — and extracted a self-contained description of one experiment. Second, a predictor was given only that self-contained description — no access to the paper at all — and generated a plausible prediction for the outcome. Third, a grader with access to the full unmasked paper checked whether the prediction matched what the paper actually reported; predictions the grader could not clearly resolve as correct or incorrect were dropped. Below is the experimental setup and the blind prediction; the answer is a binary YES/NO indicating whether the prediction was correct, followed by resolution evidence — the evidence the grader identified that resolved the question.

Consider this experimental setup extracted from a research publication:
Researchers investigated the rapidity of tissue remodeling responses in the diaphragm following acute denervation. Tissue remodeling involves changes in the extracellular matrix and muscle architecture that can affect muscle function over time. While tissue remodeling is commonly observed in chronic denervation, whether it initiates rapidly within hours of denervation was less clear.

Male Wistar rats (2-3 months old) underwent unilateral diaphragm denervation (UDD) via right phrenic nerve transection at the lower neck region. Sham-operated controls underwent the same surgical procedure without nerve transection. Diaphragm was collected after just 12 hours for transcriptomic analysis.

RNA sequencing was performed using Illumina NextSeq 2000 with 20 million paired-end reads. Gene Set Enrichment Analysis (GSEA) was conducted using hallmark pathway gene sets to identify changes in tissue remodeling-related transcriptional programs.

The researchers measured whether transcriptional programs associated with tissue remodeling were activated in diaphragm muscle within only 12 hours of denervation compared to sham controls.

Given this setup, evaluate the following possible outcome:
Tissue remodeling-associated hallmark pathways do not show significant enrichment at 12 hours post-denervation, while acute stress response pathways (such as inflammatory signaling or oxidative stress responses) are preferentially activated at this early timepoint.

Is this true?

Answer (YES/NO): NO